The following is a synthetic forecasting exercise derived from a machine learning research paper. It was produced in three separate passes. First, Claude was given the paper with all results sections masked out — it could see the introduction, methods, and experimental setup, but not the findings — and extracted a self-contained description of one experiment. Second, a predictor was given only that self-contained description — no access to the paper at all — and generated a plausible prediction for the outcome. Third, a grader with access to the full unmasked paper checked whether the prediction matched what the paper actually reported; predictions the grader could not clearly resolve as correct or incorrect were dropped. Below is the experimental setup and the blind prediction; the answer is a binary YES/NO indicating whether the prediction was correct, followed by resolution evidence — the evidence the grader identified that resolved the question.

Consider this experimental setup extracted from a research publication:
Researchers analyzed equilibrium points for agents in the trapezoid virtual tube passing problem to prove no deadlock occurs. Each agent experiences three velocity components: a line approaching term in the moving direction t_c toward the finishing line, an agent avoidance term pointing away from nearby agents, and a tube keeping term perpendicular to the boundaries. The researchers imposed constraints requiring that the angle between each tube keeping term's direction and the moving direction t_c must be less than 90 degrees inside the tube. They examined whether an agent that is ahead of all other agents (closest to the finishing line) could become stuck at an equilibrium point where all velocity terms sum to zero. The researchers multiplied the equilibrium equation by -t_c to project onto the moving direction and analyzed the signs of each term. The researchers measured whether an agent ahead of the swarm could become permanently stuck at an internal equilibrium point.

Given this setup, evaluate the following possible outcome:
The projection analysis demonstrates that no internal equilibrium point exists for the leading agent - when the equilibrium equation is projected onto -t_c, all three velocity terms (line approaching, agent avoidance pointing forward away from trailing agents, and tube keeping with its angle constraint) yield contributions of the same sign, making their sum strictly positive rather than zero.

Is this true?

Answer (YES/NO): YES